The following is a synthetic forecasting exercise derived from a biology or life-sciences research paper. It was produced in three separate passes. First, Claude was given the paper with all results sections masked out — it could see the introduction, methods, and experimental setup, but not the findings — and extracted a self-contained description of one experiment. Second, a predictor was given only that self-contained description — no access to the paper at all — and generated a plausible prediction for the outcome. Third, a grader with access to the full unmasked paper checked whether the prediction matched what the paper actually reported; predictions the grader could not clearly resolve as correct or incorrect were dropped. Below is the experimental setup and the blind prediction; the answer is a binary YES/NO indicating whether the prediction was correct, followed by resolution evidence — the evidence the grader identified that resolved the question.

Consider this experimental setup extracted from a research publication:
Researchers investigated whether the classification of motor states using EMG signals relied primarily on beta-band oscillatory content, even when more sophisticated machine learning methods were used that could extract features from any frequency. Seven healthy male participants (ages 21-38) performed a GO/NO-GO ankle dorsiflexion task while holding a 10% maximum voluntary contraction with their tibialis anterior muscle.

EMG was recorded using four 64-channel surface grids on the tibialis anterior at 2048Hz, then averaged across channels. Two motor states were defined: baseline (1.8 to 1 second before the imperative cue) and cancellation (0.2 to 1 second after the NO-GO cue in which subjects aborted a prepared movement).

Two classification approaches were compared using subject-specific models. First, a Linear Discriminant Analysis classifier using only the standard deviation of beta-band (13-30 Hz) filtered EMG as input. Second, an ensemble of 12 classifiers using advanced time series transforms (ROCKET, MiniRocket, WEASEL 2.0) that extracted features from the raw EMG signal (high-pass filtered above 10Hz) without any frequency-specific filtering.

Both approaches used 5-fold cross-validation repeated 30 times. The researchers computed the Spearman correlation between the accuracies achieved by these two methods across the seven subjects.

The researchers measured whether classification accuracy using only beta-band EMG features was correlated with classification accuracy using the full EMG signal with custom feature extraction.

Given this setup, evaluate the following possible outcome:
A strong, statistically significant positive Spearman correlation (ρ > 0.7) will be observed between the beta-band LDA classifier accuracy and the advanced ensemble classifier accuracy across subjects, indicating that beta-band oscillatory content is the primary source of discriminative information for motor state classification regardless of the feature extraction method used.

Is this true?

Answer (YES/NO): YES